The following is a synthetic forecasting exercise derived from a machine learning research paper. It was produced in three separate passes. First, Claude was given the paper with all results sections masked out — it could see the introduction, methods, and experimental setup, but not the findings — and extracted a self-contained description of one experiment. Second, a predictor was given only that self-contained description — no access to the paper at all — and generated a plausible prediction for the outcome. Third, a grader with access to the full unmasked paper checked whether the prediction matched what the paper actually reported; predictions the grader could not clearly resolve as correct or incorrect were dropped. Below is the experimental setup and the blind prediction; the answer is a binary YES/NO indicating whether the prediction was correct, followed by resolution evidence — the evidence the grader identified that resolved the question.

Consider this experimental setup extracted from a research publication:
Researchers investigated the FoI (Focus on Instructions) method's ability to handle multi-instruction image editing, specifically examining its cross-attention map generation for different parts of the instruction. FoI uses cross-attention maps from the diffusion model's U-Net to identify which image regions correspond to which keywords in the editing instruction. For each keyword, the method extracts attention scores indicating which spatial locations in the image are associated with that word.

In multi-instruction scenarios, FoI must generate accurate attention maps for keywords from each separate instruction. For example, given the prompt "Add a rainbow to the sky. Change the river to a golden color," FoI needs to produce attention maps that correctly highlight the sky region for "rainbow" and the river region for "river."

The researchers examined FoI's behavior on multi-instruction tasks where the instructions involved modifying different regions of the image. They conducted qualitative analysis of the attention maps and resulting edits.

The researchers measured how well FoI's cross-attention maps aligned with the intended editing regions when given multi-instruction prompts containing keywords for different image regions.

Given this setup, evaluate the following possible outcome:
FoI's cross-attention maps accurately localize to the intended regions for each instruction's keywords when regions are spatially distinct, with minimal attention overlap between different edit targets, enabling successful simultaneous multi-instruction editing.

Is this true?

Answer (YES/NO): NO